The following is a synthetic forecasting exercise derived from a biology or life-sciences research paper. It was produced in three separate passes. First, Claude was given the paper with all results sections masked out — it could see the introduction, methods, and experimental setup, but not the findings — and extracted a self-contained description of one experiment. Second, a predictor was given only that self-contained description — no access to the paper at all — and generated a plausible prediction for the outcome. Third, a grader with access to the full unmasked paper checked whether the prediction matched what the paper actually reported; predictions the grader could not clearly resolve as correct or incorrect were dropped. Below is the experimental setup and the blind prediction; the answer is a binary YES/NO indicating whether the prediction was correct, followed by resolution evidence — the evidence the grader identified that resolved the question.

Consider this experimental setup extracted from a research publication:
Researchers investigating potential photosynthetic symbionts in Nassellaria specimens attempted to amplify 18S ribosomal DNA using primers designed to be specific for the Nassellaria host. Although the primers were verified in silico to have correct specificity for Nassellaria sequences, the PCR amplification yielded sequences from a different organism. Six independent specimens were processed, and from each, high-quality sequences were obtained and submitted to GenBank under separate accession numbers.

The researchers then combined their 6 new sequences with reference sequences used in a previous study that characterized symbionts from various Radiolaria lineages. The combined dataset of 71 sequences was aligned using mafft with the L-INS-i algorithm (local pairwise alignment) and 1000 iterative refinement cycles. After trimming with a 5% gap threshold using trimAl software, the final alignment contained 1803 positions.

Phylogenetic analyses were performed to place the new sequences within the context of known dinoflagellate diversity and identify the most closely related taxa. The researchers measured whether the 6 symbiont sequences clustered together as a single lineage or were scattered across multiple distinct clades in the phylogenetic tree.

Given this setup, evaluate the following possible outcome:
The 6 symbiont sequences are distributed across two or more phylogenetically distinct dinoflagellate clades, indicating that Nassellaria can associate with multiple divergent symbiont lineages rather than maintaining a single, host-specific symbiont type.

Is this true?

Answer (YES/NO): NO